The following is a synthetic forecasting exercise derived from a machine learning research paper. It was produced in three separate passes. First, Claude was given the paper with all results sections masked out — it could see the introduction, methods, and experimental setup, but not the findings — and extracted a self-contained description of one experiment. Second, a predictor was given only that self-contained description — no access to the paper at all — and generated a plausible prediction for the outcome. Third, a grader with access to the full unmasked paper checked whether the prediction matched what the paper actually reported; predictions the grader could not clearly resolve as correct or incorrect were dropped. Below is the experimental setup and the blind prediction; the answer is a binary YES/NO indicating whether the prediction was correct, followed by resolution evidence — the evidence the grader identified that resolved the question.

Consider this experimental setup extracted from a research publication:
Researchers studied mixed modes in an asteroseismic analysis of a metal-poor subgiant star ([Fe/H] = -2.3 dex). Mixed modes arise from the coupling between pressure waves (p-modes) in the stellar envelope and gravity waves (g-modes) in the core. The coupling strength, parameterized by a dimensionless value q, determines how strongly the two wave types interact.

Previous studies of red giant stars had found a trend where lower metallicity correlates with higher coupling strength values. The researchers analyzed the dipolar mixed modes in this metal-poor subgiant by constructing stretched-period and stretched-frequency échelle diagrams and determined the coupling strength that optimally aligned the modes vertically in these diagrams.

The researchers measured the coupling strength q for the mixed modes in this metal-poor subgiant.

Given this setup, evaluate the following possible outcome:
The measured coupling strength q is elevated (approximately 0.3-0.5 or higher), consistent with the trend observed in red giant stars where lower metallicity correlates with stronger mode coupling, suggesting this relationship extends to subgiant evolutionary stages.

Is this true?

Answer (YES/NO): YES